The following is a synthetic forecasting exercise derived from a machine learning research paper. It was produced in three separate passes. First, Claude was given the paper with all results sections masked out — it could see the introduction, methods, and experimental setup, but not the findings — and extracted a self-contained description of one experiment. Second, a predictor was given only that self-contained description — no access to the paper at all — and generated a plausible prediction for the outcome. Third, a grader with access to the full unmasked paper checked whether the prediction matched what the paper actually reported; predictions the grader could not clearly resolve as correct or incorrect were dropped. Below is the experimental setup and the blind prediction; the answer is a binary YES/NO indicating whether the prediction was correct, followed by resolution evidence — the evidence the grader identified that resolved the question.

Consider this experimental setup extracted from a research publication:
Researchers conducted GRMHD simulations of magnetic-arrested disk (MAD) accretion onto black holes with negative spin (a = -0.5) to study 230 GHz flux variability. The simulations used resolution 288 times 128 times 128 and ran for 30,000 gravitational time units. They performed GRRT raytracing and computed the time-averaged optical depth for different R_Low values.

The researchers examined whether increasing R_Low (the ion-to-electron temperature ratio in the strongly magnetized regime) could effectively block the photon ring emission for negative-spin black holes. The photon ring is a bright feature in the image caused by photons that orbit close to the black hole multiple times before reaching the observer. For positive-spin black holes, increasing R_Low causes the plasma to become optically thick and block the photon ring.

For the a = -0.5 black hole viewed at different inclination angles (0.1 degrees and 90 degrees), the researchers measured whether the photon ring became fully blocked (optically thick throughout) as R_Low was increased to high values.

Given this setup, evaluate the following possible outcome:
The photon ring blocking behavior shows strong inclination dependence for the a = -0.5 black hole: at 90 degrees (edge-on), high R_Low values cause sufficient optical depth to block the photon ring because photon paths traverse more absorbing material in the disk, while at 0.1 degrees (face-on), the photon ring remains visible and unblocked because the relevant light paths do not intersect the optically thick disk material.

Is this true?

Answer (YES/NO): NO